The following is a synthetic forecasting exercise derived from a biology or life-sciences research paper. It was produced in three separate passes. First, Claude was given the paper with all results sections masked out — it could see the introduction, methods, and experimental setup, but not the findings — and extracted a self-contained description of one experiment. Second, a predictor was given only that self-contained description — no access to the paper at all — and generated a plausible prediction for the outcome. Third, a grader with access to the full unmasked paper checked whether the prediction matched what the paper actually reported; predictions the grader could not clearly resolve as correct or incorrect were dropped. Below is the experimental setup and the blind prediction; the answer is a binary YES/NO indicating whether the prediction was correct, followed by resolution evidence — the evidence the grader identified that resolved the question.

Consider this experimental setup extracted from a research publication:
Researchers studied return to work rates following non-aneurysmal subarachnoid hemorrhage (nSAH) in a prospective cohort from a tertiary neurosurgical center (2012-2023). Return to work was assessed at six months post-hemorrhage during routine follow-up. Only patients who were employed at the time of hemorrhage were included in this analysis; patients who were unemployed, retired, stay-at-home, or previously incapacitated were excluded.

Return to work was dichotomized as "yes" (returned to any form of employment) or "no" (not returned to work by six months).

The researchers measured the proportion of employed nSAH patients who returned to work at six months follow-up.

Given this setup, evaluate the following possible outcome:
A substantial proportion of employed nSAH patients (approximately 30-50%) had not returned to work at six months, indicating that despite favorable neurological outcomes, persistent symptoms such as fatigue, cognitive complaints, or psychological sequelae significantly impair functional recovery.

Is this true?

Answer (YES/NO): NO